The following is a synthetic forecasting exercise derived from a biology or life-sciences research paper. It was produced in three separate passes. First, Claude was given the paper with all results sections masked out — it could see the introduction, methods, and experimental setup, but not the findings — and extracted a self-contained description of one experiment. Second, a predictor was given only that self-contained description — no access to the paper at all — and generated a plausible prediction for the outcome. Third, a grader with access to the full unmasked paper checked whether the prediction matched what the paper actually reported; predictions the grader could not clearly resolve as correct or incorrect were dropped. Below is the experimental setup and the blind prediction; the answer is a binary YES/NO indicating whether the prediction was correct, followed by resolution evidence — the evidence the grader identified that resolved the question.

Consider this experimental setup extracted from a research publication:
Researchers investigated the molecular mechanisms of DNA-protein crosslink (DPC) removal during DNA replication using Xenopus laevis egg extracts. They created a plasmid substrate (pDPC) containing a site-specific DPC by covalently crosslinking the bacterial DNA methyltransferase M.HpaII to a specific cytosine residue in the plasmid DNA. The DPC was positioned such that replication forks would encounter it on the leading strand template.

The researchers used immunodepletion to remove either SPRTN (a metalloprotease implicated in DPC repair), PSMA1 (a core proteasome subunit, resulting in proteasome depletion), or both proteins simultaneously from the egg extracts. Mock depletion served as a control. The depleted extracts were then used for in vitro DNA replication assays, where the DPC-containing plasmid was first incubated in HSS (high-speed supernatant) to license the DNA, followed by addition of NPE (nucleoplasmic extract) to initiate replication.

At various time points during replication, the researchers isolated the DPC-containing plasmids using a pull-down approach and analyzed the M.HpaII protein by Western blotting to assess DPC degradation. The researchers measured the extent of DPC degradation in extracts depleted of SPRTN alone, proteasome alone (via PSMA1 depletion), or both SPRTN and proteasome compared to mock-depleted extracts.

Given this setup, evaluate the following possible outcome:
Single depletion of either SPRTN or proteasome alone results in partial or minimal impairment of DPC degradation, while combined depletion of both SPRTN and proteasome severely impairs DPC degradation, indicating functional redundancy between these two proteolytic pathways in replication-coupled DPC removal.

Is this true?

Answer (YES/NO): YES